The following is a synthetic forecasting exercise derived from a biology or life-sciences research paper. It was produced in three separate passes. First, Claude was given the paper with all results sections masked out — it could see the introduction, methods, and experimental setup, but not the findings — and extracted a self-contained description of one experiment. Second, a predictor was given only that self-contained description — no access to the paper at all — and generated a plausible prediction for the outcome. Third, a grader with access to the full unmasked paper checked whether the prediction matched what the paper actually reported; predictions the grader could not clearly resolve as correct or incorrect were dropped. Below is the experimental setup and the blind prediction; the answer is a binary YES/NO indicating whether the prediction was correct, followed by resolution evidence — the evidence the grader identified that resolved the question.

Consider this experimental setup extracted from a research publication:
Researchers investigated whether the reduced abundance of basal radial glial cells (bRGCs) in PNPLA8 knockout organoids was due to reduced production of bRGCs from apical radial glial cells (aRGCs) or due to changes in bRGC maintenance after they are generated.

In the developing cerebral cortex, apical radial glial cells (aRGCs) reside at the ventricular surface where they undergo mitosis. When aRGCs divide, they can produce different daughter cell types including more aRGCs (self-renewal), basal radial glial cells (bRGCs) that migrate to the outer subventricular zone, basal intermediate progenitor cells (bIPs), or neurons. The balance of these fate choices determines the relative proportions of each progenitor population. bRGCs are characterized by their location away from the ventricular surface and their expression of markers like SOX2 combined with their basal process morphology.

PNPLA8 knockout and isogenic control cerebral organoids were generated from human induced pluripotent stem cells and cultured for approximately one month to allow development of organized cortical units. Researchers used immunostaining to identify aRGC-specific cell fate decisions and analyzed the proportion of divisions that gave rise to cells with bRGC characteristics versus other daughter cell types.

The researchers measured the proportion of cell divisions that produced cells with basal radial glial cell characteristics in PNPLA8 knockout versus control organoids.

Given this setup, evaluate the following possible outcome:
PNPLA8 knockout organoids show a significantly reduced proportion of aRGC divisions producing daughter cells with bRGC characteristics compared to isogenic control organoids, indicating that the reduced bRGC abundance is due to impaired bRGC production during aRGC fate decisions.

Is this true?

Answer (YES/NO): YES